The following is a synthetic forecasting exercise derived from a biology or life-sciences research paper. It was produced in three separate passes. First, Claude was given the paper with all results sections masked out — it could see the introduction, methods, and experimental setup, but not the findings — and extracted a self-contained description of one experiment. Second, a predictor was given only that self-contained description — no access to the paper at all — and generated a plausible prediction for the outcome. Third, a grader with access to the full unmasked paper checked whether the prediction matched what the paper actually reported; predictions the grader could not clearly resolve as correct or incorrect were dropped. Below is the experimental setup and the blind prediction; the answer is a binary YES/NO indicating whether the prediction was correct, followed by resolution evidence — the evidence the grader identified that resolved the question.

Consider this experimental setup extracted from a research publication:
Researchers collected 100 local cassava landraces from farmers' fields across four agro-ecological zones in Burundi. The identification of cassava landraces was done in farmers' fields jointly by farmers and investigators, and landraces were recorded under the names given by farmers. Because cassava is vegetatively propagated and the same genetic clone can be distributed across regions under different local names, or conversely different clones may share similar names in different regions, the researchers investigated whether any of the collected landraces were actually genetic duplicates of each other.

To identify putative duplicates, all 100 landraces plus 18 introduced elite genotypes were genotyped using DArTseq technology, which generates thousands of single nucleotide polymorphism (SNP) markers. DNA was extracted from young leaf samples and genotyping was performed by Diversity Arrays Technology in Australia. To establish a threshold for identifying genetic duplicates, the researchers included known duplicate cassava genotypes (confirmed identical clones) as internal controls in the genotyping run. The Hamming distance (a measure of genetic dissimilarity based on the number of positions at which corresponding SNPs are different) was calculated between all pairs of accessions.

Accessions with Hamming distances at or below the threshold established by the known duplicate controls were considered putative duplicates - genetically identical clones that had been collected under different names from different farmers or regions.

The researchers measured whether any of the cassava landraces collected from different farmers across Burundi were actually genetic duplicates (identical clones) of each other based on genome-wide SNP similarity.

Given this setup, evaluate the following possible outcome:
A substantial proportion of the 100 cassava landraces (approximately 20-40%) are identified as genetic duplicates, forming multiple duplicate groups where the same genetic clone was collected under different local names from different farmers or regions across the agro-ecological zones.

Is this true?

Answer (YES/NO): YES